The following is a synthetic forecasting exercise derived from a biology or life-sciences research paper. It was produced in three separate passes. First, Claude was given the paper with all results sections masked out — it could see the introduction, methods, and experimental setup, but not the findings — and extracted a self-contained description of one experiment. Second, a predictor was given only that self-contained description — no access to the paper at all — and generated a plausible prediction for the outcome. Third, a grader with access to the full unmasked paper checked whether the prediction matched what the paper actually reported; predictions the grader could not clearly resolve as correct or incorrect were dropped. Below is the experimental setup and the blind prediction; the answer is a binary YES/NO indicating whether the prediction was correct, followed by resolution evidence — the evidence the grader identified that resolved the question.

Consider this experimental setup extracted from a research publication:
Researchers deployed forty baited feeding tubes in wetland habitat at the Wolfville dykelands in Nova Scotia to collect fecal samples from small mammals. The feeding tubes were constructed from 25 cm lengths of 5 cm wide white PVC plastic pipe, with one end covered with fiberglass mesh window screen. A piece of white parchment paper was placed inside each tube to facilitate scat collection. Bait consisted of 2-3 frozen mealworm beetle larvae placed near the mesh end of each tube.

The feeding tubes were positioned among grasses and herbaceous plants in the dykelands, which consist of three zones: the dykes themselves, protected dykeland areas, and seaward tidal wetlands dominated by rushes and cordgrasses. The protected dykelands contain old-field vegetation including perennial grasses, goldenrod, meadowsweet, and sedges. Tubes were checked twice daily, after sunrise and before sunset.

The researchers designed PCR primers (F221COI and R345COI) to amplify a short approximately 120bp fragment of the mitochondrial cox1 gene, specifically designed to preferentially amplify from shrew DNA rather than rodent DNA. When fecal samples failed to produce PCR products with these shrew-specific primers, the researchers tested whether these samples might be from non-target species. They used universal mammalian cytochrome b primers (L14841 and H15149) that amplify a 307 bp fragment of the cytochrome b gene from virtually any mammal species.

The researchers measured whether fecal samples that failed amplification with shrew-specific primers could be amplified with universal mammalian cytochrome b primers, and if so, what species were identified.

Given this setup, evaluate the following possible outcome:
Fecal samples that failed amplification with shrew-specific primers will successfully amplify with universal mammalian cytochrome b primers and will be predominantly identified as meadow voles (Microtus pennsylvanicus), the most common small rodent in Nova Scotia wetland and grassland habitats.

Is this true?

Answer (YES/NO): NO